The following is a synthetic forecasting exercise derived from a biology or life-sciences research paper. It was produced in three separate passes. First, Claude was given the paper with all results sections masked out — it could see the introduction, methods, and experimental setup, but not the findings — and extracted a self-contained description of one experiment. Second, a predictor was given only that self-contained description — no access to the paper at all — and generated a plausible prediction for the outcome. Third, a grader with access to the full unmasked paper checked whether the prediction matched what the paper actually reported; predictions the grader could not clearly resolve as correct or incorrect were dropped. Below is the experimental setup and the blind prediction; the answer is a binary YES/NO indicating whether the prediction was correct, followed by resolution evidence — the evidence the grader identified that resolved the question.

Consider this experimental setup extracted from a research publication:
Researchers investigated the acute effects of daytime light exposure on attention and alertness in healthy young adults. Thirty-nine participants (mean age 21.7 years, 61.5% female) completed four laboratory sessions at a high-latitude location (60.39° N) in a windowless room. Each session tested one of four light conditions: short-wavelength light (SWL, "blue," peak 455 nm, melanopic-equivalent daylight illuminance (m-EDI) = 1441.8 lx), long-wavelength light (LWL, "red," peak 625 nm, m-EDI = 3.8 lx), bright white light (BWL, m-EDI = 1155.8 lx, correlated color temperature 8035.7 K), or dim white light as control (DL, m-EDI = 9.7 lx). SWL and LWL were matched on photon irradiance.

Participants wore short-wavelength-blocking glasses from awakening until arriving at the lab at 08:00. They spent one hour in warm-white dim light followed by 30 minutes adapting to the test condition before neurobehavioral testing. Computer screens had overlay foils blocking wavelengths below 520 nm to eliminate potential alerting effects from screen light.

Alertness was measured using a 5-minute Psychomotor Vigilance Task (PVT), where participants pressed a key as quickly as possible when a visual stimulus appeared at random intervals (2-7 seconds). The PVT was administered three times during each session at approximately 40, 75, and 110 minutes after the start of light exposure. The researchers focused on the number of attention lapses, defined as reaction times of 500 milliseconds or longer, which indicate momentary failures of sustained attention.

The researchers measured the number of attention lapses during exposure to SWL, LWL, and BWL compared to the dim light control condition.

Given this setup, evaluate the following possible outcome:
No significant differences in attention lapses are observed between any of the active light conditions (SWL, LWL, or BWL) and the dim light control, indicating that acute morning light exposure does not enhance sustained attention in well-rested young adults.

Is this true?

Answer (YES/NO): NO